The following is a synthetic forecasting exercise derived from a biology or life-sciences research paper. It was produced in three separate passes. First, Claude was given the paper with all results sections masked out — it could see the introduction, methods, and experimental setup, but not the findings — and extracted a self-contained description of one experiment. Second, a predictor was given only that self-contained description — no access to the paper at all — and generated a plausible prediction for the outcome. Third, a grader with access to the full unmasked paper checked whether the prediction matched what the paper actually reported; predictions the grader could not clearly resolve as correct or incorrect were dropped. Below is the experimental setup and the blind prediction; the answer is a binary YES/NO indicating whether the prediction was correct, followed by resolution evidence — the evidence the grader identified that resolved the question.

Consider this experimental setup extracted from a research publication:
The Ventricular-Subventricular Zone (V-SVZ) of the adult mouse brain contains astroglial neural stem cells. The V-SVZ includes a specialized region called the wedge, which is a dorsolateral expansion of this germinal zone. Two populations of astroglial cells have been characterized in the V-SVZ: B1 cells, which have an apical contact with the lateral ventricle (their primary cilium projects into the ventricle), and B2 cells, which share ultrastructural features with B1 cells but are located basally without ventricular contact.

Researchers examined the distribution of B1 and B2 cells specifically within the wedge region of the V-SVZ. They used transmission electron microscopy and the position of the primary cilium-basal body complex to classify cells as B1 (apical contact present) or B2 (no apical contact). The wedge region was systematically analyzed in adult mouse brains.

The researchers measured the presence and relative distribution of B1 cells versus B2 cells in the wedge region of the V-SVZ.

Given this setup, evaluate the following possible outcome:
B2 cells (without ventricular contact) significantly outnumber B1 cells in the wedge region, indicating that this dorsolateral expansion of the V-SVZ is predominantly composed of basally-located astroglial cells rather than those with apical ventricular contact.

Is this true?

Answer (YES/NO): NO